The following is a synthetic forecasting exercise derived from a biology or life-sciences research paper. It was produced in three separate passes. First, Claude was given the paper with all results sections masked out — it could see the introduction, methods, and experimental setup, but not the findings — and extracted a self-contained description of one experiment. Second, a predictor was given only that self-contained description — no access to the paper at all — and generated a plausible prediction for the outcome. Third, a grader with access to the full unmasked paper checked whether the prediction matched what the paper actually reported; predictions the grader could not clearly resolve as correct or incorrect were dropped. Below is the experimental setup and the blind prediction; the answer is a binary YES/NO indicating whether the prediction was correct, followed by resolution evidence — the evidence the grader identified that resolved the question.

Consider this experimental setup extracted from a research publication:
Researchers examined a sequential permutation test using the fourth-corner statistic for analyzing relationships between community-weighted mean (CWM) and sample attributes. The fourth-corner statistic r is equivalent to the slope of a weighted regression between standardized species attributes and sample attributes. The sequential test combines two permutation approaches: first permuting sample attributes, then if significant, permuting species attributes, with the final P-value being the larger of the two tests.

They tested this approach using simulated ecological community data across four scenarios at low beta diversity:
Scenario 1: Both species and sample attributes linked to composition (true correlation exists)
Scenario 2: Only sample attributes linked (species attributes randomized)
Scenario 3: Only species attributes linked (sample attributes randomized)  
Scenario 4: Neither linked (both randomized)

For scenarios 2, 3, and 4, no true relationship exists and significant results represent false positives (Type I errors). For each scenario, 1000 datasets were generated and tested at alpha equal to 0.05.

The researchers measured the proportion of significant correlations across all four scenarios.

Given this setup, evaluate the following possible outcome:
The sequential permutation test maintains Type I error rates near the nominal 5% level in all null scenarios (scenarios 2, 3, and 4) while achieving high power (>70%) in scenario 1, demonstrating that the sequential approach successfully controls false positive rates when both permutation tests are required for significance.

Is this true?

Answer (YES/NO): NO